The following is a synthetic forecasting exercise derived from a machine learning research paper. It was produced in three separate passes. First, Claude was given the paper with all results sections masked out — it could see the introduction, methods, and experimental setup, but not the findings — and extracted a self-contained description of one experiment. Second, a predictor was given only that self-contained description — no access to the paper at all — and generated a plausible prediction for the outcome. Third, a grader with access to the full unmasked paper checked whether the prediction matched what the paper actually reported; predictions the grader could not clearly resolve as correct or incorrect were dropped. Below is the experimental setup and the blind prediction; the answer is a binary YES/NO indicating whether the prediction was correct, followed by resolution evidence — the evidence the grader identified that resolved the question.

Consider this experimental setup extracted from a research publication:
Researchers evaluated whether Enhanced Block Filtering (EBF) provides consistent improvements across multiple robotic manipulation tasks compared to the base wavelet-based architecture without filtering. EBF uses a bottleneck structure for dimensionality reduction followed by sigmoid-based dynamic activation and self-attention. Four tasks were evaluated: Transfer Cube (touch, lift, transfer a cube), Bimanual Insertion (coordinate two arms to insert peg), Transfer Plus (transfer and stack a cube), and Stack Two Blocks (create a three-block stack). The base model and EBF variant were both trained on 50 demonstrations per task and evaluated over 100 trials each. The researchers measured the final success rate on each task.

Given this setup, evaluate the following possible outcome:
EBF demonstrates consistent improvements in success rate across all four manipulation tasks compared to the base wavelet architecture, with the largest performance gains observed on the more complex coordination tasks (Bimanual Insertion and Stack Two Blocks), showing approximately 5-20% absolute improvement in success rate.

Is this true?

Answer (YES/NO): NO